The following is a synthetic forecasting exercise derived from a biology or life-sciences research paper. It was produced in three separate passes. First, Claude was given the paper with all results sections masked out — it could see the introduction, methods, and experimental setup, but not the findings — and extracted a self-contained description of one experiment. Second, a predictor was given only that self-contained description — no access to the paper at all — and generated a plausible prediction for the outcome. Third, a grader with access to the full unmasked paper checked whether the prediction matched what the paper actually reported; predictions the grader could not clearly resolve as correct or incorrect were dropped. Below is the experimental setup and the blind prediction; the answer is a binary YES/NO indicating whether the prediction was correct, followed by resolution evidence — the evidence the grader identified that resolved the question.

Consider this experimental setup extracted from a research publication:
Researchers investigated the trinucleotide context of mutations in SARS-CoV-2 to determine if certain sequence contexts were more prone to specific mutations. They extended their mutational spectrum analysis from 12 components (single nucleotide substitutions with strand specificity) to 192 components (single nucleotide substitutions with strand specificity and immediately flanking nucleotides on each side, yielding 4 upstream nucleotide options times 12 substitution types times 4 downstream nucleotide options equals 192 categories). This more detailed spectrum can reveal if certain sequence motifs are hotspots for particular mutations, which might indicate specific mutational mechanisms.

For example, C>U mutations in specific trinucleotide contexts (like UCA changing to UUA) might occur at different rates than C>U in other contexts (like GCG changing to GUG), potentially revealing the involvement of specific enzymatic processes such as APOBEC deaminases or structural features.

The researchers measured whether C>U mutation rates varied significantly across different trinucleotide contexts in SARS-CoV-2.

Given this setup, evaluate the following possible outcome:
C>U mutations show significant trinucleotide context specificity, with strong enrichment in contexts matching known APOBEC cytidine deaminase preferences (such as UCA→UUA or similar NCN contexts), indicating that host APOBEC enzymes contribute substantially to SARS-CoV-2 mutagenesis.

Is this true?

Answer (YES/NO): NO